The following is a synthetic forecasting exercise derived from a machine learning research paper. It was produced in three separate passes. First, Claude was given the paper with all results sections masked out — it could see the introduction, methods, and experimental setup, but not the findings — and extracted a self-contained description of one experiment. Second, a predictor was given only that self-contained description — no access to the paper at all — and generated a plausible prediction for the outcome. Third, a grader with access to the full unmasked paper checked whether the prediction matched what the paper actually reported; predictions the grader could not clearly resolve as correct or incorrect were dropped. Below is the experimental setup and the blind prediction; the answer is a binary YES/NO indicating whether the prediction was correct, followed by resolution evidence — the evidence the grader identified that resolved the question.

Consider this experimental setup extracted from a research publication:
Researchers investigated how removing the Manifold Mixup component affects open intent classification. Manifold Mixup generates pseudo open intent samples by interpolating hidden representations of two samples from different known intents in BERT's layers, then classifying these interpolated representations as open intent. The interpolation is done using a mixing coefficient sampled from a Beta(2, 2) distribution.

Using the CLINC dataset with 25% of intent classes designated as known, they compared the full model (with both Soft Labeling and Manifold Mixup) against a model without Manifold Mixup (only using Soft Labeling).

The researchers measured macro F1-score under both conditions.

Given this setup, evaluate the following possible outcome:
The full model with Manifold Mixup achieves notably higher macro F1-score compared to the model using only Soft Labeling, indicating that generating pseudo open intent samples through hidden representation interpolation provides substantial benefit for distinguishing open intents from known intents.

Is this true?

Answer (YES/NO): NO